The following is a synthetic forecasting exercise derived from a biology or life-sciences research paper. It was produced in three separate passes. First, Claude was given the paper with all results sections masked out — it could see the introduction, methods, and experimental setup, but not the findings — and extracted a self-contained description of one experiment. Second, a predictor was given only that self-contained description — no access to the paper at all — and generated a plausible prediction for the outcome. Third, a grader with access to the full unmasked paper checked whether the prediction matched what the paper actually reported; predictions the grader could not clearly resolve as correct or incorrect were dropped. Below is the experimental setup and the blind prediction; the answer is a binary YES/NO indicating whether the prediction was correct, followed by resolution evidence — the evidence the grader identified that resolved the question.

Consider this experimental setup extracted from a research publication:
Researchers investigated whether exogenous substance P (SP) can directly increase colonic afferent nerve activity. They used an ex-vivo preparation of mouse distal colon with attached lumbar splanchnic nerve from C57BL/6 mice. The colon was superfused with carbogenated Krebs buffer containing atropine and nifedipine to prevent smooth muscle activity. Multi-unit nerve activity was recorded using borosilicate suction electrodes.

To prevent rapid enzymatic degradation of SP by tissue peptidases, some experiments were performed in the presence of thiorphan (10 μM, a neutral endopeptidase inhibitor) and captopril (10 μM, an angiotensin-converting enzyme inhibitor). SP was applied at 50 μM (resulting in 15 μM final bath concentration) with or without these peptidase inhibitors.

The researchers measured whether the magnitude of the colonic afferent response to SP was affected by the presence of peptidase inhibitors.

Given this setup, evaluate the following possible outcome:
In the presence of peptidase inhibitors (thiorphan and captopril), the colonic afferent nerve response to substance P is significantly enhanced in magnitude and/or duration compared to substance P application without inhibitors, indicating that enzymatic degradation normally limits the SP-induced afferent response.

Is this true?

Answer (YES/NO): YES